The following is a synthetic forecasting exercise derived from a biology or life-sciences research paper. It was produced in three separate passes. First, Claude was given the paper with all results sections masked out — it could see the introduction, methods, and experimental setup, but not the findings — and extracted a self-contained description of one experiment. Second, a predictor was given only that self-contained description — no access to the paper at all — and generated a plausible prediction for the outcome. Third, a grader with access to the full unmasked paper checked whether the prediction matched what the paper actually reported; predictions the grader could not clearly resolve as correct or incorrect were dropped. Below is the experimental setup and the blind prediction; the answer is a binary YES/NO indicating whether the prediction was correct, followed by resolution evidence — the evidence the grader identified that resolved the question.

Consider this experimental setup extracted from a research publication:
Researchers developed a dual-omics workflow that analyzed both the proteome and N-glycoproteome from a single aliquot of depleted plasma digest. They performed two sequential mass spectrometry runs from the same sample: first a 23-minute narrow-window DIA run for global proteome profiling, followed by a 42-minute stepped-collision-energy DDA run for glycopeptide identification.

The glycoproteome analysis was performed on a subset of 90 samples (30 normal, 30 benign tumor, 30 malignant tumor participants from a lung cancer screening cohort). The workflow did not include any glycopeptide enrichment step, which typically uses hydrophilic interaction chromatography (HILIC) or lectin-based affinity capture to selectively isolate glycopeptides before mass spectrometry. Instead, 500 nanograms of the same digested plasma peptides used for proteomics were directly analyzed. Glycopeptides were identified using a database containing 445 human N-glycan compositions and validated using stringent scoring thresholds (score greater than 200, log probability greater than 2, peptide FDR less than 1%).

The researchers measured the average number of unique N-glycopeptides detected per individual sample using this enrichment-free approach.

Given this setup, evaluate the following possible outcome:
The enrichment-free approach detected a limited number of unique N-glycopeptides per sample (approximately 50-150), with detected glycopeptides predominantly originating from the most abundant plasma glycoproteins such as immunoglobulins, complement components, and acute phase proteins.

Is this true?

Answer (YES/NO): NO